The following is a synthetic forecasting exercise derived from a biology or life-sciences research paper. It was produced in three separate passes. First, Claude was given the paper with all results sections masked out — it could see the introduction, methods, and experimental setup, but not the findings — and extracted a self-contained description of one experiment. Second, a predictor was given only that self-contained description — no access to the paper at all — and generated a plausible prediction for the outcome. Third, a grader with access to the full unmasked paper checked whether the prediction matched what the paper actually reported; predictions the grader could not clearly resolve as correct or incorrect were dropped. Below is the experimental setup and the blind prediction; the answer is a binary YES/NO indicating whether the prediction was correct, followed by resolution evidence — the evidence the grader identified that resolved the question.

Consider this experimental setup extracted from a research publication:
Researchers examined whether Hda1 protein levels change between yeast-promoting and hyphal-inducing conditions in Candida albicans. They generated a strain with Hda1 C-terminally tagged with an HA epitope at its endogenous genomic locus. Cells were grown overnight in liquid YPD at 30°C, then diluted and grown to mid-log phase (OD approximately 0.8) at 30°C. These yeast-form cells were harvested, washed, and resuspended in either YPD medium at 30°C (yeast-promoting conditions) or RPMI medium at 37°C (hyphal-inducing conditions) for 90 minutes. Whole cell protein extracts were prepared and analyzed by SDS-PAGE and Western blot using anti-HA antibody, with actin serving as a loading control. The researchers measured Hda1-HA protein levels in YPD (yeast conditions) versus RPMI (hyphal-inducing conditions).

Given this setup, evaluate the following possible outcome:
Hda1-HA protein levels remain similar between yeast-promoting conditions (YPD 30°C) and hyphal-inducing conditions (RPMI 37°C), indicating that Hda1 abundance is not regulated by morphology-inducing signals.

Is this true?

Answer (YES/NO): NO